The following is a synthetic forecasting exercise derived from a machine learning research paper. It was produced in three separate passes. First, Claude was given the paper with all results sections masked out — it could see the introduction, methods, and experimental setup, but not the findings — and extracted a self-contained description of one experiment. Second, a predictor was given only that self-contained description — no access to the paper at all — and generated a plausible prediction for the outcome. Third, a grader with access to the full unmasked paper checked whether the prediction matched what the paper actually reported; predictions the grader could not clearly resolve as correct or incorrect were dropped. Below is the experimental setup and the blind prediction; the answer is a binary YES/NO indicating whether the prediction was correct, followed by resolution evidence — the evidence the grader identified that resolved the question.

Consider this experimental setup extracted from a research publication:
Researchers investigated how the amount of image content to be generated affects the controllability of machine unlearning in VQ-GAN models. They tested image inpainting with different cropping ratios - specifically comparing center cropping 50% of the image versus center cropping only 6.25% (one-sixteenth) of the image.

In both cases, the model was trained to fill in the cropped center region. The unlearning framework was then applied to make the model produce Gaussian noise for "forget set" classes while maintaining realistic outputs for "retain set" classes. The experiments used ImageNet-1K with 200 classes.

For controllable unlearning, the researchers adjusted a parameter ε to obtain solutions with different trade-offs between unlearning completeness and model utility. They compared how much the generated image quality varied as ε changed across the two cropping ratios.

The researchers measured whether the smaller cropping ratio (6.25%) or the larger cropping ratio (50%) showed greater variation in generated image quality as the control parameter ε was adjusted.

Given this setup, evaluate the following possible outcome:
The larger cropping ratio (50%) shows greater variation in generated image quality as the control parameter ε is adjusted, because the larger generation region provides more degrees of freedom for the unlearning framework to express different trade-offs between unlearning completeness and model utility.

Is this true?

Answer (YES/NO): YES